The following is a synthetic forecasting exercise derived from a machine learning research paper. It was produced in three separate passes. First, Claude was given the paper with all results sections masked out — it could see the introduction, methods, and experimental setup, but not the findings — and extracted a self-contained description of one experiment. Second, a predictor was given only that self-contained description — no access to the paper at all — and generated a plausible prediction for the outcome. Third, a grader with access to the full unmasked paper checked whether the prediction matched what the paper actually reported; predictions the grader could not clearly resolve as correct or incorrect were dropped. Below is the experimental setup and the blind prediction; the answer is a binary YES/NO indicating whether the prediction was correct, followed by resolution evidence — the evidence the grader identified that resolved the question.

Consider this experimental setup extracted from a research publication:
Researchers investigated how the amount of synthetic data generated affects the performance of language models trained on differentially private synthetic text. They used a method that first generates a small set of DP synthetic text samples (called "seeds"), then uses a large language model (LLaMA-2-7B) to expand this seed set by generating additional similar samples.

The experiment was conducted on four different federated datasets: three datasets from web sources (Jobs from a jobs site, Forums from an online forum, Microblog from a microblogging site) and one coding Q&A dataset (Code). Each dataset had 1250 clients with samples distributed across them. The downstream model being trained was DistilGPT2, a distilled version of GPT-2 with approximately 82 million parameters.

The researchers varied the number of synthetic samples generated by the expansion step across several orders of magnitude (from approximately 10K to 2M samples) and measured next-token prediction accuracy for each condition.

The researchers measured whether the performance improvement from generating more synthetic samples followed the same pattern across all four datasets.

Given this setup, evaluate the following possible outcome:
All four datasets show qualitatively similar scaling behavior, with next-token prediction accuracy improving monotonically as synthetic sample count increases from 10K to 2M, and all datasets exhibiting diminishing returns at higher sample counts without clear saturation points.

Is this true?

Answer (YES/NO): NO